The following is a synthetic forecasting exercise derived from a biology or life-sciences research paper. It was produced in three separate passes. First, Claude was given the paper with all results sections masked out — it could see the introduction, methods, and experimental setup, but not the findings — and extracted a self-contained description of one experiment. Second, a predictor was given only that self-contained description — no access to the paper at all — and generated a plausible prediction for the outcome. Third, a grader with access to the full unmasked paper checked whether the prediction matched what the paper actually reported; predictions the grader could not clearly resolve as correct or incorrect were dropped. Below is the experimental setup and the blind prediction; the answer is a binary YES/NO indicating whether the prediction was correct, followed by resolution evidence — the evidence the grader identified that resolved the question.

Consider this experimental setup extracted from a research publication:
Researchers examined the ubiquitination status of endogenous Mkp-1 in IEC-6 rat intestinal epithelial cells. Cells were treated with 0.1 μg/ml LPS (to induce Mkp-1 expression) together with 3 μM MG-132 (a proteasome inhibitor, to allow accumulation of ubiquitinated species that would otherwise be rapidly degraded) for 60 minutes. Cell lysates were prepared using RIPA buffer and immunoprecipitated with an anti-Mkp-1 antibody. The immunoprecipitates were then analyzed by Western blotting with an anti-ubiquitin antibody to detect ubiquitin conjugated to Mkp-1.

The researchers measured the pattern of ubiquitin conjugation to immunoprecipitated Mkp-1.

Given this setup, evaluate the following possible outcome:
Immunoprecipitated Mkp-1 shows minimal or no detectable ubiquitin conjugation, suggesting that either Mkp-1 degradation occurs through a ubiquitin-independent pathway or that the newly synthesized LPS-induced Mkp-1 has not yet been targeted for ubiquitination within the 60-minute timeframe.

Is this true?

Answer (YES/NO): NO